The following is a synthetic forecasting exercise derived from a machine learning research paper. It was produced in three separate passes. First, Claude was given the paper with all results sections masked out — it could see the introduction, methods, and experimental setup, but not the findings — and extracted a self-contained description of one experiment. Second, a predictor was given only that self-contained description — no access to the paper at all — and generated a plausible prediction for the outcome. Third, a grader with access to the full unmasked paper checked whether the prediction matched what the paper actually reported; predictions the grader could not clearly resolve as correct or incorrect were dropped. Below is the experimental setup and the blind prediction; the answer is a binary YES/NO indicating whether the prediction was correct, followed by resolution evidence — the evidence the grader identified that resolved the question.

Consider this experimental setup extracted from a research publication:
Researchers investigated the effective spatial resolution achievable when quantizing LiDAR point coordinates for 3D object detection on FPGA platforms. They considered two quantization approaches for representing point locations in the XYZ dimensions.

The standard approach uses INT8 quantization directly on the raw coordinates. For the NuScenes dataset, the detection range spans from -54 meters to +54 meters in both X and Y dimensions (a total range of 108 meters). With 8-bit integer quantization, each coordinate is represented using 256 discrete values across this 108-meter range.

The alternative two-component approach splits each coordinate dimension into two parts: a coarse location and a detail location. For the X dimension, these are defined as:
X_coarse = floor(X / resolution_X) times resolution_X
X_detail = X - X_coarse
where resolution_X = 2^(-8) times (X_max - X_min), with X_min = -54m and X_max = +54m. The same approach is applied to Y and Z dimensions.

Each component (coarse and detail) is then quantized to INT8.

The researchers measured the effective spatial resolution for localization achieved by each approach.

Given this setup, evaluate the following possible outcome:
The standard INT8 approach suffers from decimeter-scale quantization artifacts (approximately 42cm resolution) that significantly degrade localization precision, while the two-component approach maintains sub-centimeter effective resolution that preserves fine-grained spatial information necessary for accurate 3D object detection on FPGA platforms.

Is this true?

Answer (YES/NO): YES